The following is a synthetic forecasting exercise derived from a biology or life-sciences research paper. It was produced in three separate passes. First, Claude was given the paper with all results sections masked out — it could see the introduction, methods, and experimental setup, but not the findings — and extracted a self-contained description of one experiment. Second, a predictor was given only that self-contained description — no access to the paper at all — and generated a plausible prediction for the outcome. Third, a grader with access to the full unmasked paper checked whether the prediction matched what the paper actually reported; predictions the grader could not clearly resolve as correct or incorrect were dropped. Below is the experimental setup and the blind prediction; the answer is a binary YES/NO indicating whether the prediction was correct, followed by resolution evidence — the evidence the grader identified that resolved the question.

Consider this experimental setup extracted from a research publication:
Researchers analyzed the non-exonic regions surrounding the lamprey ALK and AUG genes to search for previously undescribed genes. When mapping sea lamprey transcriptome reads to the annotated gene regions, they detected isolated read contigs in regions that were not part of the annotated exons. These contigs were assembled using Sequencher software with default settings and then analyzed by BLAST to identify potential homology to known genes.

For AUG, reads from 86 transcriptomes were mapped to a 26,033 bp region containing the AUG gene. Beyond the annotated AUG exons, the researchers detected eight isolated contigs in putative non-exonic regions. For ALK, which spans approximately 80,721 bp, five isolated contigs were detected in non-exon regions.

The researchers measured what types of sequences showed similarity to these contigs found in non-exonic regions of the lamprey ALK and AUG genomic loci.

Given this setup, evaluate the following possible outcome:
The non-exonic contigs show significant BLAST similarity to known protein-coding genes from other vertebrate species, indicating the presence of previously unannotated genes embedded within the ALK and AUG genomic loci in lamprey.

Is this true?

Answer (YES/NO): YES